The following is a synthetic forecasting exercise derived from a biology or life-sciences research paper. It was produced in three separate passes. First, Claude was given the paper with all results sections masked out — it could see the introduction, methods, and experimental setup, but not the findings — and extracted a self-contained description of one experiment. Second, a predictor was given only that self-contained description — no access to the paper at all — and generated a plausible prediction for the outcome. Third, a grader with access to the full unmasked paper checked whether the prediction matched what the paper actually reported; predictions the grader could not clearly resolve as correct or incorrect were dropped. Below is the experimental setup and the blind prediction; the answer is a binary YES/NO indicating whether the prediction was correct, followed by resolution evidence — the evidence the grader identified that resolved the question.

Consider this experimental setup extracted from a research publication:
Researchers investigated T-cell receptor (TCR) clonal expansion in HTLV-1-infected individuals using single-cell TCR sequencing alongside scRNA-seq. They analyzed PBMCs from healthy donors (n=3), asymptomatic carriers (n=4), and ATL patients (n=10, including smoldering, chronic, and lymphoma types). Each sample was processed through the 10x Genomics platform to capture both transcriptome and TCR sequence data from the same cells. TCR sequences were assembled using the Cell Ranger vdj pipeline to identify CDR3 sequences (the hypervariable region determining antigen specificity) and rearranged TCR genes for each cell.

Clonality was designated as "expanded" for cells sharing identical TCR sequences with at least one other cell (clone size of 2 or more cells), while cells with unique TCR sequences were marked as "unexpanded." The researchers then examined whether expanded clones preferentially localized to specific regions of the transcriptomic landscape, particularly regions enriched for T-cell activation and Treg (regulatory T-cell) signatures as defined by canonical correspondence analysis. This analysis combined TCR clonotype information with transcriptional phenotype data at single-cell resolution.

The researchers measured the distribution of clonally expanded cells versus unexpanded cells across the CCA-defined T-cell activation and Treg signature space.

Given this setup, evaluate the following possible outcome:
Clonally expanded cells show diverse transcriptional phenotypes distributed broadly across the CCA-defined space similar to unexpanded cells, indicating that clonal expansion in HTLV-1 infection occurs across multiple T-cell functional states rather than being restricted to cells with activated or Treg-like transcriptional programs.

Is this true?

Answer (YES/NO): NO